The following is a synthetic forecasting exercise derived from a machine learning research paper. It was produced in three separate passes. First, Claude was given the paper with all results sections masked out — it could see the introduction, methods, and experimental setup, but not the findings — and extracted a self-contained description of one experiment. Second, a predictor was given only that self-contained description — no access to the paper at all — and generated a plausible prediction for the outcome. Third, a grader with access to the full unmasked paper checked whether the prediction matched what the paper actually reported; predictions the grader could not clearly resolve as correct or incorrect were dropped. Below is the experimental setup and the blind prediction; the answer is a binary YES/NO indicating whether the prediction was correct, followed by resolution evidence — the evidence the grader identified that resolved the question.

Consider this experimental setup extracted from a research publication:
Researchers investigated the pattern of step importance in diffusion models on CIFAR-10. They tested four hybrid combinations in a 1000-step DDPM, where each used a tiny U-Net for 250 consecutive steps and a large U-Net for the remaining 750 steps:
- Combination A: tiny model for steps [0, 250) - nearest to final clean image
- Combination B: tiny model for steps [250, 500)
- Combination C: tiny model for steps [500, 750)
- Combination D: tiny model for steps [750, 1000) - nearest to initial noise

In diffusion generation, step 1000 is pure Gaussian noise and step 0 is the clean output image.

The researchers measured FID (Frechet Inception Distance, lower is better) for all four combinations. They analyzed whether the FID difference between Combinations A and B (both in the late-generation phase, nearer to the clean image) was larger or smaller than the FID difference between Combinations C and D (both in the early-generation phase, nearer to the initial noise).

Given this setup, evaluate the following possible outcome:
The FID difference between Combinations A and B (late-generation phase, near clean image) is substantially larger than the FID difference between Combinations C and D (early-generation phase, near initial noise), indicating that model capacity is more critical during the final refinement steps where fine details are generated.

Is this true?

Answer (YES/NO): YES